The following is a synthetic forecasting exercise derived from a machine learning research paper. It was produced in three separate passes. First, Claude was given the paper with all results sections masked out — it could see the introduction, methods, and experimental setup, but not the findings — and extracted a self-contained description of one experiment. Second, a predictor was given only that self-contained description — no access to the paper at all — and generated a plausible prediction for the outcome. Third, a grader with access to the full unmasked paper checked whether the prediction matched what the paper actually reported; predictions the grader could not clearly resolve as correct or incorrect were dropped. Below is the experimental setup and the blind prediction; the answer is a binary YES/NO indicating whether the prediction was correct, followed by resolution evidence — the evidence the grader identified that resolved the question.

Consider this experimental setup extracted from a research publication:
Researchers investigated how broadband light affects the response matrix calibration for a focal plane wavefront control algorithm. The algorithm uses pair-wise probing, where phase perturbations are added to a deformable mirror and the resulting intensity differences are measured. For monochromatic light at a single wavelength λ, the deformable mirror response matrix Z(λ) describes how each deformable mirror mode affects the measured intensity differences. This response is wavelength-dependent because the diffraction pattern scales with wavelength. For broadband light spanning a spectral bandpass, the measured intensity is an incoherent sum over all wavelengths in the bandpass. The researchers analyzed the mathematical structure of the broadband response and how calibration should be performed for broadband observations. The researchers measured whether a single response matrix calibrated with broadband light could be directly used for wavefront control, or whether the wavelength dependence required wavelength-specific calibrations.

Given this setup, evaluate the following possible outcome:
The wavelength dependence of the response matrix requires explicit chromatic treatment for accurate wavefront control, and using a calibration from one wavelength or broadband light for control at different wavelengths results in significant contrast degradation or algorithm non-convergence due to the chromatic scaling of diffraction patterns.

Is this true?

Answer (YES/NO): NO